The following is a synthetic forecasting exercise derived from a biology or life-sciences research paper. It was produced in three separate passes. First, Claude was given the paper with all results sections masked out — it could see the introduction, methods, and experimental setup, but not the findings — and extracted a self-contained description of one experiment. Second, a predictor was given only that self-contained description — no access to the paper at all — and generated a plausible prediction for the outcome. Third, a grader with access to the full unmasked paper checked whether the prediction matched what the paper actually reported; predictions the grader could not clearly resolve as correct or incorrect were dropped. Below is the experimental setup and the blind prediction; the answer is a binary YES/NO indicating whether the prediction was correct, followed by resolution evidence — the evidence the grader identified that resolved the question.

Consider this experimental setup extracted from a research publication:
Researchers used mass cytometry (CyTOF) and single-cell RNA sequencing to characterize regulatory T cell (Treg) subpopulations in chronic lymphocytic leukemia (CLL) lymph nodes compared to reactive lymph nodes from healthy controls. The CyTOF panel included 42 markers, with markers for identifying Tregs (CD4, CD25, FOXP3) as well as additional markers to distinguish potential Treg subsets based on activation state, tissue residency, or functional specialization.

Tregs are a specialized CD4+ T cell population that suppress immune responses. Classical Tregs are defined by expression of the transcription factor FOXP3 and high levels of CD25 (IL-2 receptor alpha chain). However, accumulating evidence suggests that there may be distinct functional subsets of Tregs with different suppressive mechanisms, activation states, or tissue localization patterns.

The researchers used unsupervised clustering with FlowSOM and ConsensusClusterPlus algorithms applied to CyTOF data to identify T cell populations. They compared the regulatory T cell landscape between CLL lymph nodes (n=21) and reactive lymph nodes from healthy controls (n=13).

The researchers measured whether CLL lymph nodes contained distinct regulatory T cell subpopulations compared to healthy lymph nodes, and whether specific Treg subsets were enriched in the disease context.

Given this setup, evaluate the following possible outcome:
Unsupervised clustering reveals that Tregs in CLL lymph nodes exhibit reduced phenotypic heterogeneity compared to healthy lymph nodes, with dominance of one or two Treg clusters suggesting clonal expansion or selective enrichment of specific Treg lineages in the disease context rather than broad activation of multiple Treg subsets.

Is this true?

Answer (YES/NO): NO